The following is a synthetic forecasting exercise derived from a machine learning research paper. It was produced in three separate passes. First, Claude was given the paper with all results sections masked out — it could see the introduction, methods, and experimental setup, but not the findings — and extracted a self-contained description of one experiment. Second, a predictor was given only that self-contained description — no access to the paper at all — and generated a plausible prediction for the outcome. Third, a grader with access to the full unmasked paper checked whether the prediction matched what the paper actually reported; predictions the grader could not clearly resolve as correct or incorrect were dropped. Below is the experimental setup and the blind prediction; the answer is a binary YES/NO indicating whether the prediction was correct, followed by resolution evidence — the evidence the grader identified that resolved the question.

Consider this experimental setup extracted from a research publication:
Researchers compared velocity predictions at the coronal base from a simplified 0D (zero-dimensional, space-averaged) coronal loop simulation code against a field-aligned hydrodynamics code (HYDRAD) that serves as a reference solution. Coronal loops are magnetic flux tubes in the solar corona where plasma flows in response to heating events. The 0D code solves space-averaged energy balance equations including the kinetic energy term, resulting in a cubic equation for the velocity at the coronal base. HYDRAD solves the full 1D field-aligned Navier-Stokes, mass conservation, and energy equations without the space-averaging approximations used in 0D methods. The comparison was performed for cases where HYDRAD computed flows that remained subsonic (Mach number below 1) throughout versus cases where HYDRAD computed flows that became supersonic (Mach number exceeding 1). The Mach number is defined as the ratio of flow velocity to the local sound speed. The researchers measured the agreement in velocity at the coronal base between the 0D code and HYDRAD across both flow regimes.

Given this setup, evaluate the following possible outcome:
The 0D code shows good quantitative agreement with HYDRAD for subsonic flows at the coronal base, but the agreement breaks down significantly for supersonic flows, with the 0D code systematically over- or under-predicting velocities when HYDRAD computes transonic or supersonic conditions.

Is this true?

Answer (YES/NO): YES